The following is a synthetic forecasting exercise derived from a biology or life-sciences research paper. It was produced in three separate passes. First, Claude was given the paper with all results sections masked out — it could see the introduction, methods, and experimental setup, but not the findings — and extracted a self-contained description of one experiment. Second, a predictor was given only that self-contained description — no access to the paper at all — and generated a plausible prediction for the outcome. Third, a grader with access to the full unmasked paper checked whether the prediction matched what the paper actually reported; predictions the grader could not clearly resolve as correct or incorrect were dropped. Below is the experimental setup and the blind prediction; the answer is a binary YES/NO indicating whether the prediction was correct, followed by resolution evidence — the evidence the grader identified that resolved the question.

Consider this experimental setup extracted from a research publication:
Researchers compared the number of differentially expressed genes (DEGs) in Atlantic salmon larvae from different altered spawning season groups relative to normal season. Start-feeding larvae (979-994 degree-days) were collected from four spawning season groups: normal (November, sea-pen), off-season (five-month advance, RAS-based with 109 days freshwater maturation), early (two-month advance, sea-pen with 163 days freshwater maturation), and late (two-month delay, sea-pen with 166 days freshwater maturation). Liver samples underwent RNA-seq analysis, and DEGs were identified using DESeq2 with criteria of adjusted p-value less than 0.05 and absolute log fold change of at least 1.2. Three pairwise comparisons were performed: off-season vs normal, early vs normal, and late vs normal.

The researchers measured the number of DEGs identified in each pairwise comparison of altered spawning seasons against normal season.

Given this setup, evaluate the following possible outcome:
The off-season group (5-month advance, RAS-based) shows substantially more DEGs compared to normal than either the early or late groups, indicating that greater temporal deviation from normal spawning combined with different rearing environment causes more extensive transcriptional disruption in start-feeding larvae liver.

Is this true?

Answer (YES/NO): NO